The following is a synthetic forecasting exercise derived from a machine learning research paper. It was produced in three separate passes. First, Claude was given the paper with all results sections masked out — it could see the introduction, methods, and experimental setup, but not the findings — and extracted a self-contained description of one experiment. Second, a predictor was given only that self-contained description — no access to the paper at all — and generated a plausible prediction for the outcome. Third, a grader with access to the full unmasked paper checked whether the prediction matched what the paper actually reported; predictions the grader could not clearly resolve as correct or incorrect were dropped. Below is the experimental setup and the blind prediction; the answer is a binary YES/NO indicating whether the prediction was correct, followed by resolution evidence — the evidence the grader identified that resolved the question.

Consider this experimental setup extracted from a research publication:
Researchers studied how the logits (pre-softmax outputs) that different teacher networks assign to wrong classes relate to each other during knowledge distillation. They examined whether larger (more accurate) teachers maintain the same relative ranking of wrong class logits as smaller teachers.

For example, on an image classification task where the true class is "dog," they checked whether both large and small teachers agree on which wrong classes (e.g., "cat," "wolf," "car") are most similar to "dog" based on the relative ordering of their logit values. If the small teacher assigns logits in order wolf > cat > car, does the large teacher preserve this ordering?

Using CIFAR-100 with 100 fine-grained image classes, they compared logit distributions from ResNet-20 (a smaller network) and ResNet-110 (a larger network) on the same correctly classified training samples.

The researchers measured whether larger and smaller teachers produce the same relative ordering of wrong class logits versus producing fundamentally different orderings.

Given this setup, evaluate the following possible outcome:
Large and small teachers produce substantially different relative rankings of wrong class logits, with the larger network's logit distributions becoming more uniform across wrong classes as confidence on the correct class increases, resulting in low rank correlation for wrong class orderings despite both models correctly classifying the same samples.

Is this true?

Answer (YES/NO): NO